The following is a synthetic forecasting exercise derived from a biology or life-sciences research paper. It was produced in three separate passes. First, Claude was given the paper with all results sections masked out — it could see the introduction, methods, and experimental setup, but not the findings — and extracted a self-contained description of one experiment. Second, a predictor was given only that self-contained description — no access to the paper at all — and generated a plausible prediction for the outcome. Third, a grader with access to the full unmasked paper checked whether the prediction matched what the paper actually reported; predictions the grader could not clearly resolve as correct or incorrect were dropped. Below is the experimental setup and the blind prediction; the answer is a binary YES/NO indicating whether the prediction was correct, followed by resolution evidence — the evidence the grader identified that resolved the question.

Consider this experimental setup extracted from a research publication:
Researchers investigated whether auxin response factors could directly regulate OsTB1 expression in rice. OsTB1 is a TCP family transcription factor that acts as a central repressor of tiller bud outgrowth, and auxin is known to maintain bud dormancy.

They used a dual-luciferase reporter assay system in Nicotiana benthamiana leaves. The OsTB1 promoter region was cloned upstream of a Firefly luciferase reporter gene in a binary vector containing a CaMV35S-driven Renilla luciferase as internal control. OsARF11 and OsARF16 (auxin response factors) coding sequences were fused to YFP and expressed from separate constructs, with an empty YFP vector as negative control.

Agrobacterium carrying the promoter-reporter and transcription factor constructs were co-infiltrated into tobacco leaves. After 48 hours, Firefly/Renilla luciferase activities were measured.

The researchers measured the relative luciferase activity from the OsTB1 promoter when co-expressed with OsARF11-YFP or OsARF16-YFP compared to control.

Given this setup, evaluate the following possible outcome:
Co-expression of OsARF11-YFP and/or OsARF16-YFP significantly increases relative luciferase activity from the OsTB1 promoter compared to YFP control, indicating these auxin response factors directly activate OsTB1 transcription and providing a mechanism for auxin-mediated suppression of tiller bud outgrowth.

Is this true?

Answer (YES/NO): YES